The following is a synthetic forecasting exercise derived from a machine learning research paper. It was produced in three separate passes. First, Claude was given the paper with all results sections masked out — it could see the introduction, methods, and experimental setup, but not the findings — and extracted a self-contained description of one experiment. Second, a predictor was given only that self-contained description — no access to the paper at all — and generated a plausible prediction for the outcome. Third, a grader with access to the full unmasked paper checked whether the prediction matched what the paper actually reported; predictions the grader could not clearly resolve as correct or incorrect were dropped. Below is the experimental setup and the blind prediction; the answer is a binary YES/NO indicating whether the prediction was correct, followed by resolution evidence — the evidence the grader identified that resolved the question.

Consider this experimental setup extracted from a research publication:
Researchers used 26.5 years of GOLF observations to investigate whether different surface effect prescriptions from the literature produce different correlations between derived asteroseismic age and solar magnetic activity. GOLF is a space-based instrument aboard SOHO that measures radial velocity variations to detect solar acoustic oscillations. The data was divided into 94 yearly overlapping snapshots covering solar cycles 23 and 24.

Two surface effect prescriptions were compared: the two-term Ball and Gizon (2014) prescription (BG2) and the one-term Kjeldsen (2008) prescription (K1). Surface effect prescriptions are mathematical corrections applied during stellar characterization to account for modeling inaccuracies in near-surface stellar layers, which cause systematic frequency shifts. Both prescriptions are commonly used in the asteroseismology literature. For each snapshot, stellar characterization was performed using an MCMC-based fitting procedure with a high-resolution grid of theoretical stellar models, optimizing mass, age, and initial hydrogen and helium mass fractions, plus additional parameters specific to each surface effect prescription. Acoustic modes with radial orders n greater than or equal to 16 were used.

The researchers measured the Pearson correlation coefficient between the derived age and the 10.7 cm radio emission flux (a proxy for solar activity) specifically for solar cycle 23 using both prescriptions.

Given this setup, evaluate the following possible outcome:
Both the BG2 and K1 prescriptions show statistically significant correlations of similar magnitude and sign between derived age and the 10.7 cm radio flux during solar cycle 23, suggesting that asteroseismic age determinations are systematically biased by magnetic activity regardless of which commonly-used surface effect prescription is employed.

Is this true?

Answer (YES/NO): YES